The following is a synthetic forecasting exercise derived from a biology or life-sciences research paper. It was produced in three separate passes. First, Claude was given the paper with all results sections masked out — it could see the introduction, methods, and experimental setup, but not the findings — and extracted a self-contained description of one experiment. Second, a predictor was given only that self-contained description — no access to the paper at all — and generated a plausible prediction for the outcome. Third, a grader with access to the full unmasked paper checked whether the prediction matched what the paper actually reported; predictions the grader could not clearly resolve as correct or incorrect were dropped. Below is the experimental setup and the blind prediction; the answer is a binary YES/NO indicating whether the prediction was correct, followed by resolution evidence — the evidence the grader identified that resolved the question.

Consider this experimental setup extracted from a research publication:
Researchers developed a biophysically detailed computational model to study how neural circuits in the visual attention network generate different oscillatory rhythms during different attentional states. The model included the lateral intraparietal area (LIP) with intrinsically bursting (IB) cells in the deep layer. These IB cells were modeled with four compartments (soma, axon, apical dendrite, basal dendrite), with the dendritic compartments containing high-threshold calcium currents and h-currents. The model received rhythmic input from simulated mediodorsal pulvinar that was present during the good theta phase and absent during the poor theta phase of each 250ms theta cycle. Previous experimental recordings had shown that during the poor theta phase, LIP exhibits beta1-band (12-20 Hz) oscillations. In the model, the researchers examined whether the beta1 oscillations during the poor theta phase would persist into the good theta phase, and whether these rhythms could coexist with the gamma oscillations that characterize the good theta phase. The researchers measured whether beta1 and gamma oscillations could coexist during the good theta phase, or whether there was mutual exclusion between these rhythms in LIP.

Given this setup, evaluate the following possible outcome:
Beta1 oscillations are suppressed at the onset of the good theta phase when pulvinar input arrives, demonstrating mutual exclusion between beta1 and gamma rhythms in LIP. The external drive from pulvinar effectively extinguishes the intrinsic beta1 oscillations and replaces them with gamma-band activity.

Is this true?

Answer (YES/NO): YES